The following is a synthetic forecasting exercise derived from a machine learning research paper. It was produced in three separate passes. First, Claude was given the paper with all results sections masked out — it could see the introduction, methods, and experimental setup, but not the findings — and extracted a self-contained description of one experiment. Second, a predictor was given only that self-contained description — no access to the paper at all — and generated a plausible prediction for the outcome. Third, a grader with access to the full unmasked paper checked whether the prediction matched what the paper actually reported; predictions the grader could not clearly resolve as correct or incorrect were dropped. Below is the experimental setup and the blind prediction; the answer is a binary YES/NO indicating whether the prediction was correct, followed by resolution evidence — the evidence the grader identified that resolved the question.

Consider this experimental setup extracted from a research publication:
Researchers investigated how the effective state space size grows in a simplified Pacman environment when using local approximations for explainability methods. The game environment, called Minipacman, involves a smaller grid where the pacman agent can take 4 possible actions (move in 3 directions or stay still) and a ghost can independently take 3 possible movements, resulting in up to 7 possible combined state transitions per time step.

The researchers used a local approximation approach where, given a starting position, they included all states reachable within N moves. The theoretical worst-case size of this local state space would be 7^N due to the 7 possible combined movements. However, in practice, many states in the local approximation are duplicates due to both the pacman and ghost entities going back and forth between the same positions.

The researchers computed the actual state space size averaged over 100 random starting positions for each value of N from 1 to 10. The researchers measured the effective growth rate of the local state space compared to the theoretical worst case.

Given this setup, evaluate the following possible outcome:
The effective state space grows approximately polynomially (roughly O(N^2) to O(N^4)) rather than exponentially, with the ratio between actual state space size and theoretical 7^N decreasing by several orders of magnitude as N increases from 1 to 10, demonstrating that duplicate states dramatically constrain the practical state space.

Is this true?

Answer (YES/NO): NO